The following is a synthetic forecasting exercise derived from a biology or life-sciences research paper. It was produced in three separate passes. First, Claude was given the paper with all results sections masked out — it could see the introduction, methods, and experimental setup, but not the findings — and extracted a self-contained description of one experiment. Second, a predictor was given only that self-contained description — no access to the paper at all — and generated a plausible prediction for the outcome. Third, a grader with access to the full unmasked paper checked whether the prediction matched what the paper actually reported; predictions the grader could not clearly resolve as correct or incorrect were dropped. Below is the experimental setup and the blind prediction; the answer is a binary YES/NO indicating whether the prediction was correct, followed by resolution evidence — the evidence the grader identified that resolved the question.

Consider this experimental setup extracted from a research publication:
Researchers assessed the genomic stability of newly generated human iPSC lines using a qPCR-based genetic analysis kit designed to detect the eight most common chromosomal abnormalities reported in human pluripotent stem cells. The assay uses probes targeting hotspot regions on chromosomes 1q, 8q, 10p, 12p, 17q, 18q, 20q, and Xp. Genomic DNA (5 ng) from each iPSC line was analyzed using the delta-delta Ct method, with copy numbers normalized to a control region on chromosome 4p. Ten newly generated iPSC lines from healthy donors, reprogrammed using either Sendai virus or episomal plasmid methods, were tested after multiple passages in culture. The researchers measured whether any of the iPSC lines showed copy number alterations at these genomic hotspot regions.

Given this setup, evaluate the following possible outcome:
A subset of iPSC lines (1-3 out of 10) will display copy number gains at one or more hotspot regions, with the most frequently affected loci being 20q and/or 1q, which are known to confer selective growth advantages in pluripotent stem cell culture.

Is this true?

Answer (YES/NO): NO